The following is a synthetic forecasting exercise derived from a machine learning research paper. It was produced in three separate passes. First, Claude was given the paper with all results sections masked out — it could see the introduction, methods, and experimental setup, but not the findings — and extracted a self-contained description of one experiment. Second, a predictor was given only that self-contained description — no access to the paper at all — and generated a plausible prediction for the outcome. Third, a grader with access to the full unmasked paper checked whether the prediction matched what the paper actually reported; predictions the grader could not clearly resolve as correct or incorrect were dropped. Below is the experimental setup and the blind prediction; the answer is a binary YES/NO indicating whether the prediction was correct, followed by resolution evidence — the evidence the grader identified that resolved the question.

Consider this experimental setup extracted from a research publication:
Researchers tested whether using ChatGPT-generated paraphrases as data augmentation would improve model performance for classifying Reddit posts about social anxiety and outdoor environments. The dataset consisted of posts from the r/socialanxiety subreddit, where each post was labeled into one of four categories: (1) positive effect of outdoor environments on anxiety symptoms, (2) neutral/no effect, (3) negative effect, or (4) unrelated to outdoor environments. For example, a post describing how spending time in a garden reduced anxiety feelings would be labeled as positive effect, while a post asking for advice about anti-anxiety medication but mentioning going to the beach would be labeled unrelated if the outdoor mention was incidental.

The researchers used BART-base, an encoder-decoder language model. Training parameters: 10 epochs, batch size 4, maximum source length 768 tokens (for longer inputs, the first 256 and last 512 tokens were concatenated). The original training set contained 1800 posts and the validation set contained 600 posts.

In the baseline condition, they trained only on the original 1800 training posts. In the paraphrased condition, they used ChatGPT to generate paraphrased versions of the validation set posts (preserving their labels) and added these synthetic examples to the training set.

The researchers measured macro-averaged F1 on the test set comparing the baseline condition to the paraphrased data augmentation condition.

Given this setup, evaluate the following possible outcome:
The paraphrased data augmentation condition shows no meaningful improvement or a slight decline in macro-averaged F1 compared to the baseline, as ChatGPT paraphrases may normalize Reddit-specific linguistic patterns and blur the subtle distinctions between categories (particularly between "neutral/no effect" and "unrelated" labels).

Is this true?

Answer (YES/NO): NO